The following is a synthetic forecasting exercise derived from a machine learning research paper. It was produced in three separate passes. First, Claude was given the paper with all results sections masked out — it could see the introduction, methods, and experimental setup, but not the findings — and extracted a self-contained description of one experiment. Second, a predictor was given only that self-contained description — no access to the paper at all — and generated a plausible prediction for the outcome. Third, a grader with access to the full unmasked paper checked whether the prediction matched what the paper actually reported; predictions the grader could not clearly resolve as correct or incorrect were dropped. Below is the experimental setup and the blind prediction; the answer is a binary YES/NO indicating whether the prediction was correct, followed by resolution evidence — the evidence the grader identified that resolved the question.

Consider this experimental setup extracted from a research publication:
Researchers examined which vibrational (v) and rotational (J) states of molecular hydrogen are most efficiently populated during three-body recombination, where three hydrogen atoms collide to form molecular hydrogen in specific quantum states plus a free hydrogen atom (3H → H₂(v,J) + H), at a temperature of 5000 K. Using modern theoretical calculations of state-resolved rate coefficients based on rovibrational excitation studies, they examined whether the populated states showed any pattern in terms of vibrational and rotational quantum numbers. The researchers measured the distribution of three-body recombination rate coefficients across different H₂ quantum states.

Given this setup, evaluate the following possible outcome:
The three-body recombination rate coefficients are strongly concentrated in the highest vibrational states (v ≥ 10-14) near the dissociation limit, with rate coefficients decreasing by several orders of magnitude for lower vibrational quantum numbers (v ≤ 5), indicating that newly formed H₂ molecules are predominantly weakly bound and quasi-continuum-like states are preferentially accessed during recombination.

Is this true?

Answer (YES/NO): NO